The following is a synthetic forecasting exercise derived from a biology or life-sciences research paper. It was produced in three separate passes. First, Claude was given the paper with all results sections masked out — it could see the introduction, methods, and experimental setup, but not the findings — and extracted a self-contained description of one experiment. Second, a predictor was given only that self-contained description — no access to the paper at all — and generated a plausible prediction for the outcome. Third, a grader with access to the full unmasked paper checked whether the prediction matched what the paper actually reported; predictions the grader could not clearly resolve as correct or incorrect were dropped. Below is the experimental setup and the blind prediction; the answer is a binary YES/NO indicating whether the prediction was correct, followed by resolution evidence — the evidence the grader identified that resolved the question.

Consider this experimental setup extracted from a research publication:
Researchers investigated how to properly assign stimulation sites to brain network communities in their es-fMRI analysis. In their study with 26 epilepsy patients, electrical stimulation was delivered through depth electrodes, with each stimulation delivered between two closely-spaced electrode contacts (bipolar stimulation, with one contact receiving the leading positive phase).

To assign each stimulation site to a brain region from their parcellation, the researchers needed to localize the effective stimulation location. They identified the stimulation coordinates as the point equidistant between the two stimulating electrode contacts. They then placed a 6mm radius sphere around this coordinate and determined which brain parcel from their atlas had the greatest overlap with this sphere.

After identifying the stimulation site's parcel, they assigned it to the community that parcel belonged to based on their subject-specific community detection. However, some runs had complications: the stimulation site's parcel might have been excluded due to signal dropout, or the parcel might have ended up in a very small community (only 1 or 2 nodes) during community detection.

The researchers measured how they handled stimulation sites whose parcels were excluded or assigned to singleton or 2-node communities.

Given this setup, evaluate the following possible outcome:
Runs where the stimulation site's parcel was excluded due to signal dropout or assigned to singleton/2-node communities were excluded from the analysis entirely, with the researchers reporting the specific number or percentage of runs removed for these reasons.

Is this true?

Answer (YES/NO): NO